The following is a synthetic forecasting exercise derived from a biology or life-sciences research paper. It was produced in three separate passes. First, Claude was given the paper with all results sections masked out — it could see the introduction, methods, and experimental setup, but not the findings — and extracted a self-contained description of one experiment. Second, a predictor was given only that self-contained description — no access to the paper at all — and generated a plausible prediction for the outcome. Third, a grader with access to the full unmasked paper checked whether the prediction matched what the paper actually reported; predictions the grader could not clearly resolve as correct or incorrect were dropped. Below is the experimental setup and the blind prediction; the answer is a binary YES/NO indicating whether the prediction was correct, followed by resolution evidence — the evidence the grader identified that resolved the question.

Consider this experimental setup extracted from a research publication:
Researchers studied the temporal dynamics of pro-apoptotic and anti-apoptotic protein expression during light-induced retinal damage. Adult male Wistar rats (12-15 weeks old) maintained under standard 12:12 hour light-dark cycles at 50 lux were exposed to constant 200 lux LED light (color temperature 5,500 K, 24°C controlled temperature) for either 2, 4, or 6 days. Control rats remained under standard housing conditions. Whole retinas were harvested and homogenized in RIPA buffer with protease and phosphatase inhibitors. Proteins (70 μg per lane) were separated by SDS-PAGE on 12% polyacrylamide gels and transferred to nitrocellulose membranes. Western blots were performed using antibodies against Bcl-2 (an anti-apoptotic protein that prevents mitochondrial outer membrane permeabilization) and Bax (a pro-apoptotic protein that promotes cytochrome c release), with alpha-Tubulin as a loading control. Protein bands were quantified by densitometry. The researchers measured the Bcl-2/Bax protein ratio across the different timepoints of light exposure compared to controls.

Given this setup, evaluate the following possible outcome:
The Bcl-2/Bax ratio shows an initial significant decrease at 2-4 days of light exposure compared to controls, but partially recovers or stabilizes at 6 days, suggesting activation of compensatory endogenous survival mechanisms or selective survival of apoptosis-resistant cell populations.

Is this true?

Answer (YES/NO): NO